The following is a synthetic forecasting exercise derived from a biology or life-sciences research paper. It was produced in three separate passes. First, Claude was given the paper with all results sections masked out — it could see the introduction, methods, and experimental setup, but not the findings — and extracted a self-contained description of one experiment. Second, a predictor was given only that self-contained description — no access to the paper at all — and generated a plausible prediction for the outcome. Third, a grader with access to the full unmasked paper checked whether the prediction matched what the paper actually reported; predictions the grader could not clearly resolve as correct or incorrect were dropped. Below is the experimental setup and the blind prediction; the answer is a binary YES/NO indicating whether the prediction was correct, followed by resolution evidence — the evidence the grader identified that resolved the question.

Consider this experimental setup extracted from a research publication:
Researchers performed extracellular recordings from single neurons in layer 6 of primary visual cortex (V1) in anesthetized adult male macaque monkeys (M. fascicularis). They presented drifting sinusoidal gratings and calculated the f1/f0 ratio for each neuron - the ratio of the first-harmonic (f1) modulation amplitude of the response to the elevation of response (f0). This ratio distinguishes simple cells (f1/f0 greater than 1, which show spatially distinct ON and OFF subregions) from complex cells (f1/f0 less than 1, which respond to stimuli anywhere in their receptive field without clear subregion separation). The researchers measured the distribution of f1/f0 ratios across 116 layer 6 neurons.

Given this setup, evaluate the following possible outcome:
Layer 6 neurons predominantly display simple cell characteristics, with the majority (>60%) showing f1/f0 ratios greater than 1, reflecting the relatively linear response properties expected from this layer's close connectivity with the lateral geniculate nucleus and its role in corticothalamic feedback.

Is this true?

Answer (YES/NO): NO